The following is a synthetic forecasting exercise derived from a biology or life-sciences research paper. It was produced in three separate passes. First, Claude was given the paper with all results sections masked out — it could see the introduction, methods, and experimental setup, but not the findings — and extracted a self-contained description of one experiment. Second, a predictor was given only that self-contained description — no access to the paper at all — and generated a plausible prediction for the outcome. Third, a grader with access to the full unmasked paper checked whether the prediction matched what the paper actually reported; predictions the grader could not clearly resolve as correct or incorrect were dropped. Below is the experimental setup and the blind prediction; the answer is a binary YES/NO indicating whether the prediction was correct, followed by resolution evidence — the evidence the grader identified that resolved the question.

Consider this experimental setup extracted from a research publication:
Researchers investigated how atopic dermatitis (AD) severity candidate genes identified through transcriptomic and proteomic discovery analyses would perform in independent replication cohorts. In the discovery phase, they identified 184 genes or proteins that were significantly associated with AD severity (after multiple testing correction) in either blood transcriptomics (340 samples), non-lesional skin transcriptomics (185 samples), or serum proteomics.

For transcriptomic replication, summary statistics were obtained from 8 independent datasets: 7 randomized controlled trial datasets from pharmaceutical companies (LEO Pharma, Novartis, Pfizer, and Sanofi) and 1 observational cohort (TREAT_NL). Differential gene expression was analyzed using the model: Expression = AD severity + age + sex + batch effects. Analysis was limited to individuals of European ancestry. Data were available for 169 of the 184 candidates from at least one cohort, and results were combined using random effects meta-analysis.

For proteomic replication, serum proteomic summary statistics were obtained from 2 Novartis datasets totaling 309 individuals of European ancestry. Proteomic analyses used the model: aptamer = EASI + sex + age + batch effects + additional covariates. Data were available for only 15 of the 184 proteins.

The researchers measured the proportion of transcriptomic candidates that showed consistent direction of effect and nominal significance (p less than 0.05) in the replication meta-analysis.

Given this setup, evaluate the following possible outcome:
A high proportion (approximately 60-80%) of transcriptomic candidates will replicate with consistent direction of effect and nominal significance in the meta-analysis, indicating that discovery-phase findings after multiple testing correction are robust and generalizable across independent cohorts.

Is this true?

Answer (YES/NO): NO